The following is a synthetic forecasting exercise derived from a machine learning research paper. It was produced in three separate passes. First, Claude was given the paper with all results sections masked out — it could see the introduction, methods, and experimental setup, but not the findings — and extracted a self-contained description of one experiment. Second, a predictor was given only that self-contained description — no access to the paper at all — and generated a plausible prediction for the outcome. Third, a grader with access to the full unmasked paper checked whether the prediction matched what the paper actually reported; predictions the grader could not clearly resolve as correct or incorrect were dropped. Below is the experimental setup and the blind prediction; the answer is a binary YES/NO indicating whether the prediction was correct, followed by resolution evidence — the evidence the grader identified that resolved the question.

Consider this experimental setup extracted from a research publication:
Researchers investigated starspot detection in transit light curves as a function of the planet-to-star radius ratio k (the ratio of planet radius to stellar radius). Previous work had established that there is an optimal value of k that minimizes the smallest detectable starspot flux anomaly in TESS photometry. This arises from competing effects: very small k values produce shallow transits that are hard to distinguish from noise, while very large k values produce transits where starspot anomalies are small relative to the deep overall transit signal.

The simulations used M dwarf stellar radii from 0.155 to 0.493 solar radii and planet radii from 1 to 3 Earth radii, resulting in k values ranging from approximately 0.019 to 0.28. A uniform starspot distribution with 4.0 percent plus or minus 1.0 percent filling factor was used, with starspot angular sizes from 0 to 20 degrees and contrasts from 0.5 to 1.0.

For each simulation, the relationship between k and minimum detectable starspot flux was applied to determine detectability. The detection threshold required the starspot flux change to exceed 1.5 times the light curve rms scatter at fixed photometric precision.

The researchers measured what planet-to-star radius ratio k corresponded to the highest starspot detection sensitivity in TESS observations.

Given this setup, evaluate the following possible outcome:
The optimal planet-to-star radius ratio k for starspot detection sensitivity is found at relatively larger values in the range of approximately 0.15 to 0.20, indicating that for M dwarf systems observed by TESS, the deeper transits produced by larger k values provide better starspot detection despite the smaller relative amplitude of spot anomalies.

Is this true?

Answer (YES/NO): NO